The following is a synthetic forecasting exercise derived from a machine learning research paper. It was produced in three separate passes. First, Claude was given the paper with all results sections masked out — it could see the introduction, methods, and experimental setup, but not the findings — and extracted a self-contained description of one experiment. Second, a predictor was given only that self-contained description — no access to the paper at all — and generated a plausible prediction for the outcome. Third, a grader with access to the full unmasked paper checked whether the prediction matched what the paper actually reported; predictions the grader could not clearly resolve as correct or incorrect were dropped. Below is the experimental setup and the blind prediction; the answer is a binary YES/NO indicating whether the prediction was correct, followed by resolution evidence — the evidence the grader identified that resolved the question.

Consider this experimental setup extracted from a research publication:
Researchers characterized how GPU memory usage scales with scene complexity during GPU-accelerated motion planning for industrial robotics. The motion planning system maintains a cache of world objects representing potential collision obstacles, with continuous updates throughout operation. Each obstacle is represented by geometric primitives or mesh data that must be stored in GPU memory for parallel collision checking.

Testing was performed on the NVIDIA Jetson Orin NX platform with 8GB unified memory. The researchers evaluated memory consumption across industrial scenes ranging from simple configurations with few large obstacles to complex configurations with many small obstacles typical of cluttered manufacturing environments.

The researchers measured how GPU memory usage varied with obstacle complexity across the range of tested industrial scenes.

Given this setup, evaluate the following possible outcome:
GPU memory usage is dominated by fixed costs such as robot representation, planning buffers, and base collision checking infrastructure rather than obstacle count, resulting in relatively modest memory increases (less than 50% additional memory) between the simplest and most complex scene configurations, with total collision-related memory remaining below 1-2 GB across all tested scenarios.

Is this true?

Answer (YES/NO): NO